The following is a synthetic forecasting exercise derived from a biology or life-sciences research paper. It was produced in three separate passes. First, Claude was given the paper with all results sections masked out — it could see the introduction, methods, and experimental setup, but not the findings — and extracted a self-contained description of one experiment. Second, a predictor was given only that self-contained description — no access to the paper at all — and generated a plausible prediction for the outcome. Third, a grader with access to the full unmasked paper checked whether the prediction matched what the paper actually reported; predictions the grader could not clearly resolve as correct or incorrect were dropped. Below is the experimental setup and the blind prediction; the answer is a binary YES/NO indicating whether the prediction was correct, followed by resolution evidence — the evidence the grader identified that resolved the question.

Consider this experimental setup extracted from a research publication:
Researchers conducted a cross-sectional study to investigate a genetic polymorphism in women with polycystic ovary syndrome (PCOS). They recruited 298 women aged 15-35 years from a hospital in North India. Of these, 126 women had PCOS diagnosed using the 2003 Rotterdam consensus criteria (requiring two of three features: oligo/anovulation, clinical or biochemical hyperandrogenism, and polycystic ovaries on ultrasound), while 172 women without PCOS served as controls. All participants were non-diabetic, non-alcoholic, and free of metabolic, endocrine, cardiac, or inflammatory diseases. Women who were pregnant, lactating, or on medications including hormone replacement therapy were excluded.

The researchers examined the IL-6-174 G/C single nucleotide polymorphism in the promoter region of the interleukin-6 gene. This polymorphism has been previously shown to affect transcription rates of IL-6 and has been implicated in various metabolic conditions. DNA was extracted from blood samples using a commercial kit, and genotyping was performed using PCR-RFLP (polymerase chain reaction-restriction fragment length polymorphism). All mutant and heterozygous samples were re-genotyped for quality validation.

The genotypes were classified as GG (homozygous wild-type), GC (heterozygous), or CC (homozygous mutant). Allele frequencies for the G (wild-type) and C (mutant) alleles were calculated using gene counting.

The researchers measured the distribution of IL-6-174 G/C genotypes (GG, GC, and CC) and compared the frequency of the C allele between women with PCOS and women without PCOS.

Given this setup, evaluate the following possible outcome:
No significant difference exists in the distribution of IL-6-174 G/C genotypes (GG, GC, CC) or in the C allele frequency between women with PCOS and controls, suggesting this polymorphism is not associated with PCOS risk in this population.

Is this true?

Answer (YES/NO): NO